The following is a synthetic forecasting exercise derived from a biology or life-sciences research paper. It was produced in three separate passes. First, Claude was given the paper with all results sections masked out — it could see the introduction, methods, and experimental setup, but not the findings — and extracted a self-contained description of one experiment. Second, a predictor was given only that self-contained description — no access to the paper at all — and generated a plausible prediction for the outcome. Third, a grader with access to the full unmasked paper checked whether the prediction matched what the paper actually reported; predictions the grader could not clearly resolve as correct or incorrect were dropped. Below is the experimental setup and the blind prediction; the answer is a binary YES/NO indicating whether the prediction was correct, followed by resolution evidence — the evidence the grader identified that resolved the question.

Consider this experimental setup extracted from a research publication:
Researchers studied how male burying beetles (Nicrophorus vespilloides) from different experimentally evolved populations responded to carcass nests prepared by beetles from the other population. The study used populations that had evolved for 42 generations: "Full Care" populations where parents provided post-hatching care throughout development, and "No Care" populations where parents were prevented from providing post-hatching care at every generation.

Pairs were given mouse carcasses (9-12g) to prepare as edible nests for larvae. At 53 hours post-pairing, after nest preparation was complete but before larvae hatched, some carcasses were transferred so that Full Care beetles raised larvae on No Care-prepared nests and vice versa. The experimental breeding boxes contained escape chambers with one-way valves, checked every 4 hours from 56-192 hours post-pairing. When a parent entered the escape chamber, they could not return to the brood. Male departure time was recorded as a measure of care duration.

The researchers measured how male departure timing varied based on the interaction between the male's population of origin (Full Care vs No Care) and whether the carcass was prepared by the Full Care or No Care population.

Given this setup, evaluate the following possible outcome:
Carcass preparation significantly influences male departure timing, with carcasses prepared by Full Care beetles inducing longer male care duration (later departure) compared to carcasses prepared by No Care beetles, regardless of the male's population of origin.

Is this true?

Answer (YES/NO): NO